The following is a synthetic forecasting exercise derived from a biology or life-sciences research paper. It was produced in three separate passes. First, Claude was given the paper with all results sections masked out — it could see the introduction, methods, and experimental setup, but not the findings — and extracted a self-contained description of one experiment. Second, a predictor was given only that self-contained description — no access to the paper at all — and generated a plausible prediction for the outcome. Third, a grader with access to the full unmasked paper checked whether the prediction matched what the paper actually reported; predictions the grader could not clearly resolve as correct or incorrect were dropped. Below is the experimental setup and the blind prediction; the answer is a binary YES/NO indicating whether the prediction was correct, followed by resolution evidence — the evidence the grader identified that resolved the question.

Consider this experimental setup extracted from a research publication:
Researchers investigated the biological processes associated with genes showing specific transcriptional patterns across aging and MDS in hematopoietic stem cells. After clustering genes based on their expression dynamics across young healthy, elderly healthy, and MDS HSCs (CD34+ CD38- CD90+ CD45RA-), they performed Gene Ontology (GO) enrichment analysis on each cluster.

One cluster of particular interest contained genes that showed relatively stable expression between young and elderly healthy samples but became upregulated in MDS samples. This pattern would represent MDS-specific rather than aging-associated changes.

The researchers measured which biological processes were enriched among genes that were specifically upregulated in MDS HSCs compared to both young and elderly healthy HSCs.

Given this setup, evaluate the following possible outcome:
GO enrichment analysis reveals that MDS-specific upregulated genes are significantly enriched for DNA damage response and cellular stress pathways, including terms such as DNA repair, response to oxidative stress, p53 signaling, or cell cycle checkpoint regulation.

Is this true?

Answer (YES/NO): NO